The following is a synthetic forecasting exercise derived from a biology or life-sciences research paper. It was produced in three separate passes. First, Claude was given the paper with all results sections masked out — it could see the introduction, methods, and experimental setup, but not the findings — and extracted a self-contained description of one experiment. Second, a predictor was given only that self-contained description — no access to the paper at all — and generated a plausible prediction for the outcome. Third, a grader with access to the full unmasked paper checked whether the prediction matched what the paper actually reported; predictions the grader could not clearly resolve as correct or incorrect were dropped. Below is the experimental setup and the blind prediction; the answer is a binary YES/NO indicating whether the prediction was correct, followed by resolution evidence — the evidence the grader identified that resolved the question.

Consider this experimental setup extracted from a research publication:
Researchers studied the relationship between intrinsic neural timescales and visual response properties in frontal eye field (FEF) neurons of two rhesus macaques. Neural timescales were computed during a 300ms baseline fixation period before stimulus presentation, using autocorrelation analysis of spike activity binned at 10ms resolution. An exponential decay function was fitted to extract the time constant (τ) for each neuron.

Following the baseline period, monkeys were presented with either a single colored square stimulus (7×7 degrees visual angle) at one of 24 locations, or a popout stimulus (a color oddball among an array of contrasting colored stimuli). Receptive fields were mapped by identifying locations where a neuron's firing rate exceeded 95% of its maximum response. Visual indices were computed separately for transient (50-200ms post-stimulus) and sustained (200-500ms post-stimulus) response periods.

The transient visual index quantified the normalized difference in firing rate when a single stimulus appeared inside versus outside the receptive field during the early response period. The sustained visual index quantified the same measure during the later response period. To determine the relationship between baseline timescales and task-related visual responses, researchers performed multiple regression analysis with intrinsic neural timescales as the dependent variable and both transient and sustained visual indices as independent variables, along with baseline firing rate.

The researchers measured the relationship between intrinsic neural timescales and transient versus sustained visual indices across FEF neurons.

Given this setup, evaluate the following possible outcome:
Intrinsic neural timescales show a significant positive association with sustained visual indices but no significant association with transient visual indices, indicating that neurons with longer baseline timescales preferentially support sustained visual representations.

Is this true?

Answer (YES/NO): NO